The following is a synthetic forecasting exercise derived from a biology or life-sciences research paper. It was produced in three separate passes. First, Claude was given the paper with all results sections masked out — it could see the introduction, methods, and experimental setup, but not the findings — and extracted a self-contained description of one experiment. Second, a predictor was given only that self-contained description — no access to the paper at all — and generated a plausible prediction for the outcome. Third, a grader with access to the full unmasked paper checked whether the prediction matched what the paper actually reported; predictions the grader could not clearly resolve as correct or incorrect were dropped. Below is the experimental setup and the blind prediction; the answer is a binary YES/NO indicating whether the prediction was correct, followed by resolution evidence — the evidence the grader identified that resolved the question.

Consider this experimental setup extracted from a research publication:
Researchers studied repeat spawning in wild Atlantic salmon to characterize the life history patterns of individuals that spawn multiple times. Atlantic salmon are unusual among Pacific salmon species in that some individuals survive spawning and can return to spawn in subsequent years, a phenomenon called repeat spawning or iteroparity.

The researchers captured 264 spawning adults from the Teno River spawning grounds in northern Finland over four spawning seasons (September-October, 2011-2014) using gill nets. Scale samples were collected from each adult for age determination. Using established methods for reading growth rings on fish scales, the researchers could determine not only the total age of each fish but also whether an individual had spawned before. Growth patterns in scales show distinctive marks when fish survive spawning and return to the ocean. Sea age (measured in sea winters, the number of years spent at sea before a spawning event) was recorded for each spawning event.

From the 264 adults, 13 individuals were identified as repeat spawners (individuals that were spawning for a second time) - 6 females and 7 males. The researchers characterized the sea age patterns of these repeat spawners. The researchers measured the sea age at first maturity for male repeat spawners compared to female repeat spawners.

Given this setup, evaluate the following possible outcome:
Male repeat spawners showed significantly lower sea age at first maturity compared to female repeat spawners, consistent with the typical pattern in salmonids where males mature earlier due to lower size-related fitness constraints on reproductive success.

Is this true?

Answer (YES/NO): YES